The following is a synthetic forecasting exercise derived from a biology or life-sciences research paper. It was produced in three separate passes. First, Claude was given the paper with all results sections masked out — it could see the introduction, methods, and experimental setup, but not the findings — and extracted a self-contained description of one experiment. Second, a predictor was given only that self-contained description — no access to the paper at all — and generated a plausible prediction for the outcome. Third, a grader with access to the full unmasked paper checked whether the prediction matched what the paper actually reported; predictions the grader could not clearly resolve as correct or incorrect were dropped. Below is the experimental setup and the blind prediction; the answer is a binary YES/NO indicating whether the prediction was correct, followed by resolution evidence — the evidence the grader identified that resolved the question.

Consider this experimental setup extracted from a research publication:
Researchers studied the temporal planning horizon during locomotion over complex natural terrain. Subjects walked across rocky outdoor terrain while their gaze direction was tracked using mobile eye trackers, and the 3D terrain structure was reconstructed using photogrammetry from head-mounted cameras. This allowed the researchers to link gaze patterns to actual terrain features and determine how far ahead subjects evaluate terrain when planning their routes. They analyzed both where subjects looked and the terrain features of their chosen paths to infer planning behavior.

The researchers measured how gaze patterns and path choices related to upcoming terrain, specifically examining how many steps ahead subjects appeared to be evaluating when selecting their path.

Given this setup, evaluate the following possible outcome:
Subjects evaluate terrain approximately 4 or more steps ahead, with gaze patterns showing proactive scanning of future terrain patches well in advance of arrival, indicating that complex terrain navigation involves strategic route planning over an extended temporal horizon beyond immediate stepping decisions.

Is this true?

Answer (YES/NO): YES